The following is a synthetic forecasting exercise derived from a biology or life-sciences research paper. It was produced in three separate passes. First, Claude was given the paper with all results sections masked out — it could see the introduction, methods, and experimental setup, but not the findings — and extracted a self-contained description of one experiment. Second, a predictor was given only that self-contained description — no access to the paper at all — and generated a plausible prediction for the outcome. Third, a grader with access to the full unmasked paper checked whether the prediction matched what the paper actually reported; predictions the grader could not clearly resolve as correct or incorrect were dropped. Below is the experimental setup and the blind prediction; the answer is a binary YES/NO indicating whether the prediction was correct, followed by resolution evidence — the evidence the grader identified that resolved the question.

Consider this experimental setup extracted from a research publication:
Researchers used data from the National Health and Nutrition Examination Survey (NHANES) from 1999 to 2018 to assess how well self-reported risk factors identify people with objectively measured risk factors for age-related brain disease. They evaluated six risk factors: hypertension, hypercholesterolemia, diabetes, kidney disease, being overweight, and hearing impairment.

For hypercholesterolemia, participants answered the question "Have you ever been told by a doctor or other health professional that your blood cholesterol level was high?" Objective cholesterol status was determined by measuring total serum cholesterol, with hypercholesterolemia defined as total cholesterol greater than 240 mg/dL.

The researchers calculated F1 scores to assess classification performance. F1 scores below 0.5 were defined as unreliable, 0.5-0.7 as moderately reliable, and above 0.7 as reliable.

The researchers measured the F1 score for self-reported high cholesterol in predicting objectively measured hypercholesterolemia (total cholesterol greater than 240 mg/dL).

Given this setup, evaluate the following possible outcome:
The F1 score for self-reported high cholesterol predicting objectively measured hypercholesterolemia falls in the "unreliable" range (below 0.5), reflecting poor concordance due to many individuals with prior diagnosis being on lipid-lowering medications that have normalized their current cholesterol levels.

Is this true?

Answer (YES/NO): YES